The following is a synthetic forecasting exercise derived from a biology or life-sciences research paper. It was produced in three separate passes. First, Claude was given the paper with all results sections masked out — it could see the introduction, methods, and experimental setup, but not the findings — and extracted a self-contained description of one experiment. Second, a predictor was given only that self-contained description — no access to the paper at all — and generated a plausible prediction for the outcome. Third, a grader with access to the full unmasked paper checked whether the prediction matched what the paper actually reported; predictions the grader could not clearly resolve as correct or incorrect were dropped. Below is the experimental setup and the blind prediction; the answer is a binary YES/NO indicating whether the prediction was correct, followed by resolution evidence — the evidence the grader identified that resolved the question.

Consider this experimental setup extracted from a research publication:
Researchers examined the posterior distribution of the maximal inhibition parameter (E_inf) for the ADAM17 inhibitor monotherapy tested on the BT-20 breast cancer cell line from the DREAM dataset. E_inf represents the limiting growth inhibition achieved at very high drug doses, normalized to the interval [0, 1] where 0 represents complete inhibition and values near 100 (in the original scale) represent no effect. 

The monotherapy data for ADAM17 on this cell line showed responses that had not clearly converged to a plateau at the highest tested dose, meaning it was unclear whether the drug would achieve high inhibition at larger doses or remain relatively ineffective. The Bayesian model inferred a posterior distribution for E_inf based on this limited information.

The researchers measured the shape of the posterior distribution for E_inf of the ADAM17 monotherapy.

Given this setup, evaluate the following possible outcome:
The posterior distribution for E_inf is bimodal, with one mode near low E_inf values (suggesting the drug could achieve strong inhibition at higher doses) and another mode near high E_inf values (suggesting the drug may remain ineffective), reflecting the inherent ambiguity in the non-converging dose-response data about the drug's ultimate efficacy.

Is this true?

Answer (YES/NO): YES